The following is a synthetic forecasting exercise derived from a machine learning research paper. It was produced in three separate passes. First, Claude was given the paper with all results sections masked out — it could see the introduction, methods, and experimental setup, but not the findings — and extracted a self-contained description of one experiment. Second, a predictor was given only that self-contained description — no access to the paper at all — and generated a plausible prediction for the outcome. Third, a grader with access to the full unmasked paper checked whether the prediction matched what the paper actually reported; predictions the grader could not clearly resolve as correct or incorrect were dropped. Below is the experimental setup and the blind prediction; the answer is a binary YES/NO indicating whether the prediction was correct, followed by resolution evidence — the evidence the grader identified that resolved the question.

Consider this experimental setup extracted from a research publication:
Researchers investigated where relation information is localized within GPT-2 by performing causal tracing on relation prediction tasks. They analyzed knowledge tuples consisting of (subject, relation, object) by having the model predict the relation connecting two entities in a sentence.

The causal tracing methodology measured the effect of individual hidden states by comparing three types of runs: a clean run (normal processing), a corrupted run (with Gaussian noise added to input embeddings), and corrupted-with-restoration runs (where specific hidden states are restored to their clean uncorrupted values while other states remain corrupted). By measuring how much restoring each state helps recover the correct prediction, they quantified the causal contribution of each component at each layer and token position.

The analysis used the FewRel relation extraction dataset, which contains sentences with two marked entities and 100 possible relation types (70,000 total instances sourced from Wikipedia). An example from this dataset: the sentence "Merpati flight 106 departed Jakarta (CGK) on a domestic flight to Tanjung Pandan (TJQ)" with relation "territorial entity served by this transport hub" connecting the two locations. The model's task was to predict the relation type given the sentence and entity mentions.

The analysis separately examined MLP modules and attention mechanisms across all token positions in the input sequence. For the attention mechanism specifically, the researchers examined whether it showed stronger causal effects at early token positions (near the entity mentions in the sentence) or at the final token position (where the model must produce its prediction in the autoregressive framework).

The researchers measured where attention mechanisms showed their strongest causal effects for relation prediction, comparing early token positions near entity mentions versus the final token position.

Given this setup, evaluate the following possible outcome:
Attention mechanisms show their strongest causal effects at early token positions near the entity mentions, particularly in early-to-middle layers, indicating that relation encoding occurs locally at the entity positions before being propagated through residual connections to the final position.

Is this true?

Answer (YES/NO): NO